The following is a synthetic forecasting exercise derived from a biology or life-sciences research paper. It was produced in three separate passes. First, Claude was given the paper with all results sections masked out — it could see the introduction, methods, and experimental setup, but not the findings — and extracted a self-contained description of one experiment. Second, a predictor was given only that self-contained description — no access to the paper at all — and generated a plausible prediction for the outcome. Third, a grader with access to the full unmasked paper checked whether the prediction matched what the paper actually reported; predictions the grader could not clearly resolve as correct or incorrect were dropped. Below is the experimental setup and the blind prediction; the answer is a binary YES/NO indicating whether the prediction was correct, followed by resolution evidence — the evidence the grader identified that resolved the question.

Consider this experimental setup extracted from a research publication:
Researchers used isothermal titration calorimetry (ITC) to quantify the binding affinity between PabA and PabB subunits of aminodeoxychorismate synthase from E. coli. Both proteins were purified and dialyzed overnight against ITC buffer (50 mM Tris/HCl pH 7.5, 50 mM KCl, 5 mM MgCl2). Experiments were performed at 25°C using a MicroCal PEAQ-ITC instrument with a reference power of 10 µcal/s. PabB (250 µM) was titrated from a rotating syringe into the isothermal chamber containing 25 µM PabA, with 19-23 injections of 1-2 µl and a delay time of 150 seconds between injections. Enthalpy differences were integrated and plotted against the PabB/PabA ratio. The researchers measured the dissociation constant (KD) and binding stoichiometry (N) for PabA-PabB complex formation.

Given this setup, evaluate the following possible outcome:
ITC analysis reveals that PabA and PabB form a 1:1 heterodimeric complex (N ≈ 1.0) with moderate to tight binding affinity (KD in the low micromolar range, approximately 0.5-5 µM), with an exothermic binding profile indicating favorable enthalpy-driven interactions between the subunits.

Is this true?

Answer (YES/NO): NO